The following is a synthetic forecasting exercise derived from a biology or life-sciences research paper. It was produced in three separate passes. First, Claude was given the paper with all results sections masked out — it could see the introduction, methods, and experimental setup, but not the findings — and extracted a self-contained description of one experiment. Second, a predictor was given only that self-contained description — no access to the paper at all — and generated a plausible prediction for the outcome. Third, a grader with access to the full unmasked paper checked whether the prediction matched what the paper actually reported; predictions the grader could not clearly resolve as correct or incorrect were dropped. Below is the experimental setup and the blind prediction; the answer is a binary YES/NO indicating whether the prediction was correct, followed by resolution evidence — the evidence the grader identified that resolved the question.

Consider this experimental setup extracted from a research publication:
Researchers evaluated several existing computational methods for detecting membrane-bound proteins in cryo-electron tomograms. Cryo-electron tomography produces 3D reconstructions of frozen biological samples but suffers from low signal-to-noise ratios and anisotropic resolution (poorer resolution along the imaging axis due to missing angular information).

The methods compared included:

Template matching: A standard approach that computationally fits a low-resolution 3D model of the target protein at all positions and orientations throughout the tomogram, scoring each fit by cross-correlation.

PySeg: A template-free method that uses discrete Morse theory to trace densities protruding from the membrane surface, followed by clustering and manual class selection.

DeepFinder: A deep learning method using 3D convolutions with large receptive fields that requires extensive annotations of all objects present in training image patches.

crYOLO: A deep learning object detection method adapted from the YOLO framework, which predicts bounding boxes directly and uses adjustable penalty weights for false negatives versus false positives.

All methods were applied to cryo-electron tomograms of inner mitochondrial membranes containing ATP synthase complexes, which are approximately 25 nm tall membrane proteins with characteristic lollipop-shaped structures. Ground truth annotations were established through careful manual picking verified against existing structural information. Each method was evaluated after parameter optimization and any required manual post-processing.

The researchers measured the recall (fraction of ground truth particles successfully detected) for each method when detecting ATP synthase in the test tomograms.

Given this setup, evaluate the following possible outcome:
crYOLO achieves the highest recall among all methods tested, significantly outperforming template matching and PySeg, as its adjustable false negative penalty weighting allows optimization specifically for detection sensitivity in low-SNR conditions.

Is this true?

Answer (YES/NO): NO